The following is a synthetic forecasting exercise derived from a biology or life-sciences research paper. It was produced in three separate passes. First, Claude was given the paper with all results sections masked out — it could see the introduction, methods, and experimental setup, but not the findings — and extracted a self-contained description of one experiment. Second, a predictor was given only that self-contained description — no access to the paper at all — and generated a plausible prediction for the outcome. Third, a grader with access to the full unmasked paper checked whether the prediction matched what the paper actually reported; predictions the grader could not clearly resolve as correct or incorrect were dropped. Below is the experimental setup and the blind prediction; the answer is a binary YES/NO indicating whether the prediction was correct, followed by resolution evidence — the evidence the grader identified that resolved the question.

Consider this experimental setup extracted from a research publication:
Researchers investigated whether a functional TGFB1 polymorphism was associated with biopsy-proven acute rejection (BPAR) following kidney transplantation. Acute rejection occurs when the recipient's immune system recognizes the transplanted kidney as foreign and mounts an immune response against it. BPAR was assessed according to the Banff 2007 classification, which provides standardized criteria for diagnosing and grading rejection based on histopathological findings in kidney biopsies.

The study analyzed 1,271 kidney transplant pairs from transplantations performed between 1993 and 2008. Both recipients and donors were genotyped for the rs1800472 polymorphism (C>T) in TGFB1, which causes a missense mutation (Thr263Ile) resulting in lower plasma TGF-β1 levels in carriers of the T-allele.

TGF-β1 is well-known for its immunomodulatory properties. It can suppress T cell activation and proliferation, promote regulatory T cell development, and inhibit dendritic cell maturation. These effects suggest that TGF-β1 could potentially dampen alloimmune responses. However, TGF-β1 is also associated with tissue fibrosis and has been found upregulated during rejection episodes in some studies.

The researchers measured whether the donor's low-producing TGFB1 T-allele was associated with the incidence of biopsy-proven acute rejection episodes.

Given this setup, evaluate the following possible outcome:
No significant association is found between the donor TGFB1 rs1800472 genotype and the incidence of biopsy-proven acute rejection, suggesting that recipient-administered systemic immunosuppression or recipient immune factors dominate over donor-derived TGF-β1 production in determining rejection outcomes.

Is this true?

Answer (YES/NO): YES